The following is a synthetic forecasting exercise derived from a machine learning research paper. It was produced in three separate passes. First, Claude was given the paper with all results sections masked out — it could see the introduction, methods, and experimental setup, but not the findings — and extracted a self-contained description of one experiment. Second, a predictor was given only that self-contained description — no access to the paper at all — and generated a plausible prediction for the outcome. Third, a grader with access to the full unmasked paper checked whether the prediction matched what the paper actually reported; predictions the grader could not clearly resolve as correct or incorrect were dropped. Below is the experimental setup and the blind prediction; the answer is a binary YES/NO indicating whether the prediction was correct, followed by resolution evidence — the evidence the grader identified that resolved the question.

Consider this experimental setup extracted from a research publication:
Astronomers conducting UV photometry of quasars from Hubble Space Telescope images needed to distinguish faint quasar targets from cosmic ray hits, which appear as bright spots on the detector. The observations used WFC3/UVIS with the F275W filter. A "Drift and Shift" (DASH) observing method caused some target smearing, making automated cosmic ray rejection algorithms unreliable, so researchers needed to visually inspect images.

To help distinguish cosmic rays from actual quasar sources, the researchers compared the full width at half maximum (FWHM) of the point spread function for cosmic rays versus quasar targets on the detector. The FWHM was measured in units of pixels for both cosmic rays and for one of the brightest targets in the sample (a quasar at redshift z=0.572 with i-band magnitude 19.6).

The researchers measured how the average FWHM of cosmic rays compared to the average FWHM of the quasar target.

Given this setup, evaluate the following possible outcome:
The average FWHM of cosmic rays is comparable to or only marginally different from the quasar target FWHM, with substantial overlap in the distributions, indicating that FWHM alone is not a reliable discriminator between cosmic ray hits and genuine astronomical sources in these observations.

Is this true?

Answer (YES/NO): NO